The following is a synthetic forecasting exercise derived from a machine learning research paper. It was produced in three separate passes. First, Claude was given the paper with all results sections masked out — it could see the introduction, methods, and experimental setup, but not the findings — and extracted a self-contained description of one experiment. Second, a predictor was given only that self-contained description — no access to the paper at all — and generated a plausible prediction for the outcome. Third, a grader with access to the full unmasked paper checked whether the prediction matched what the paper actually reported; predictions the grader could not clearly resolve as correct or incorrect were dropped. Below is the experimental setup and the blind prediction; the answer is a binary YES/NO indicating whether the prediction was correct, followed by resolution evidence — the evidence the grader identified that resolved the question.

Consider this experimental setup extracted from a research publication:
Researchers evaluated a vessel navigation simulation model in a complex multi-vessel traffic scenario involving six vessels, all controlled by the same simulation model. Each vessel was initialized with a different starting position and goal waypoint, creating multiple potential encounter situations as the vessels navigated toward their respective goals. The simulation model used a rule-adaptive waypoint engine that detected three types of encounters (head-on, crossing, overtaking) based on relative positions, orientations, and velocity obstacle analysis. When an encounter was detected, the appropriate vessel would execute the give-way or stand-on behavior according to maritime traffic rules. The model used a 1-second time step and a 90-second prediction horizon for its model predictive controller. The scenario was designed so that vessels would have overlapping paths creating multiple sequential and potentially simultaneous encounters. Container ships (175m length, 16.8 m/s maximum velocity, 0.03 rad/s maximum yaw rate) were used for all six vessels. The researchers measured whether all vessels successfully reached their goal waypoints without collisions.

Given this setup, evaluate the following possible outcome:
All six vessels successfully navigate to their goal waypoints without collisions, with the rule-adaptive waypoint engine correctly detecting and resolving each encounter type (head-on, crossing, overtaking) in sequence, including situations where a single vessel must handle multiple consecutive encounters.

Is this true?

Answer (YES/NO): NO